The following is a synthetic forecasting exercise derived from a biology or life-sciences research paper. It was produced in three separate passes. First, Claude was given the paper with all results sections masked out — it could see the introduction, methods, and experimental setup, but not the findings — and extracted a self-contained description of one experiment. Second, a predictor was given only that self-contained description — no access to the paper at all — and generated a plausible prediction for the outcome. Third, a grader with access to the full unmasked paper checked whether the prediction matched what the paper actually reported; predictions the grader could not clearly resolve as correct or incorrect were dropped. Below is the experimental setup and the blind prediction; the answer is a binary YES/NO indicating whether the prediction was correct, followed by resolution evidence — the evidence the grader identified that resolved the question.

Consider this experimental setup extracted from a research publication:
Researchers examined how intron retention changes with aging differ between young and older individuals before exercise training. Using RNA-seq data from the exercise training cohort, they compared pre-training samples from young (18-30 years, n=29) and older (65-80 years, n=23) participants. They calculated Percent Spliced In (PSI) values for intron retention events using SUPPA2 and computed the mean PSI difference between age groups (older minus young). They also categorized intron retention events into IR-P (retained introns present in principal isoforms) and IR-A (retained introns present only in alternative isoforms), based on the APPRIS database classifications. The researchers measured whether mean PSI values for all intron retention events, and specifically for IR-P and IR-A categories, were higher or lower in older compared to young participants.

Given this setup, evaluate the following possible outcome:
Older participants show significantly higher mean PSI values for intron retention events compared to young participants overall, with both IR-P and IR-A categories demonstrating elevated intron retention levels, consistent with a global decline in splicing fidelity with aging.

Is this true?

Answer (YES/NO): NO